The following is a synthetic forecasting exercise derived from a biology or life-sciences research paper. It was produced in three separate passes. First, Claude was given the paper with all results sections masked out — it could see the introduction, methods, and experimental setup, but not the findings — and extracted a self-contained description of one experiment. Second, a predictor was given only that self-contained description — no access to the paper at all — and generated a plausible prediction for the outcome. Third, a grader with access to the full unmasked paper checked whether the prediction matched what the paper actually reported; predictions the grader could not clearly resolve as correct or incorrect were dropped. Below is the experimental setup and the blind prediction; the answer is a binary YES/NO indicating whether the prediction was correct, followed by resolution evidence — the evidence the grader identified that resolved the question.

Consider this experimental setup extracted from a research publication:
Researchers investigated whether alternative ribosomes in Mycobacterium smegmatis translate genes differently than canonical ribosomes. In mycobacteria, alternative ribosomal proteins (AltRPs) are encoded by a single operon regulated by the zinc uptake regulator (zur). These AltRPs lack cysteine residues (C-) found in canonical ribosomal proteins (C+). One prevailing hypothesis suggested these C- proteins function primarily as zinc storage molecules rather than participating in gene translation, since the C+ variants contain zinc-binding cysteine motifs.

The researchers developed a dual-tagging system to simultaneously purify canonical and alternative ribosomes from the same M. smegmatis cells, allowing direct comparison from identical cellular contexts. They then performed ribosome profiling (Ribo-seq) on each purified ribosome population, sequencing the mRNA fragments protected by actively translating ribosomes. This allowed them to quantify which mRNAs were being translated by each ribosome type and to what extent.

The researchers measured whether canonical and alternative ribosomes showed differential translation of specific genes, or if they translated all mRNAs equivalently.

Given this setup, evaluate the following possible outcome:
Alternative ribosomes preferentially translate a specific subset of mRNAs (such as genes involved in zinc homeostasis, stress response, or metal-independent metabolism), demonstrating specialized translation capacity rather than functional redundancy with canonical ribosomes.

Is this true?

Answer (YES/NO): NO